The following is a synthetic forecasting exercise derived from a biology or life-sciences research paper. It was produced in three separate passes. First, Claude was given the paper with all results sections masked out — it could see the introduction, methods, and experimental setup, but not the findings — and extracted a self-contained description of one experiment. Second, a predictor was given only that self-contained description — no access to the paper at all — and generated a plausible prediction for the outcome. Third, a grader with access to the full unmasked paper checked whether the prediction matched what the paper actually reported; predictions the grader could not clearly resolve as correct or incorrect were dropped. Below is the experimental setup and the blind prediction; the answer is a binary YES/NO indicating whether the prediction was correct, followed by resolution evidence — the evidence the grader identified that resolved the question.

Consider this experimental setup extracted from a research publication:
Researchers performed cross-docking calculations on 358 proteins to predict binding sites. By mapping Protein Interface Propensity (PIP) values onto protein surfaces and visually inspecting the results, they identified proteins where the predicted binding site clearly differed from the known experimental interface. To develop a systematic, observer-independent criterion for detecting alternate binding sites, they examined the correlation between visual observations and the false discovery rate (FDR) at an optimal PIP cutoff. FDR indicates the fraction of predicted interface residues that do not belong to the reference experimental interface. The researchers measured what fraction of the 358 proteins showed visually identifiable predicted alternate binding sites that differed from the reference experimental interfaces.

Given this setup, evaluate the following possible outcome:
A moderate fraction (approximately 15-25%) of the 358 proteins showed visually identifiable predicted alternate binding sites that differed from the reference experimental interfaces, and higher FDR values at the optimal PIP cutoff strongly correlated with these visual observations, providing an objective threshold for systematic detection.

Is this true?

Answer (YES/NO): NO